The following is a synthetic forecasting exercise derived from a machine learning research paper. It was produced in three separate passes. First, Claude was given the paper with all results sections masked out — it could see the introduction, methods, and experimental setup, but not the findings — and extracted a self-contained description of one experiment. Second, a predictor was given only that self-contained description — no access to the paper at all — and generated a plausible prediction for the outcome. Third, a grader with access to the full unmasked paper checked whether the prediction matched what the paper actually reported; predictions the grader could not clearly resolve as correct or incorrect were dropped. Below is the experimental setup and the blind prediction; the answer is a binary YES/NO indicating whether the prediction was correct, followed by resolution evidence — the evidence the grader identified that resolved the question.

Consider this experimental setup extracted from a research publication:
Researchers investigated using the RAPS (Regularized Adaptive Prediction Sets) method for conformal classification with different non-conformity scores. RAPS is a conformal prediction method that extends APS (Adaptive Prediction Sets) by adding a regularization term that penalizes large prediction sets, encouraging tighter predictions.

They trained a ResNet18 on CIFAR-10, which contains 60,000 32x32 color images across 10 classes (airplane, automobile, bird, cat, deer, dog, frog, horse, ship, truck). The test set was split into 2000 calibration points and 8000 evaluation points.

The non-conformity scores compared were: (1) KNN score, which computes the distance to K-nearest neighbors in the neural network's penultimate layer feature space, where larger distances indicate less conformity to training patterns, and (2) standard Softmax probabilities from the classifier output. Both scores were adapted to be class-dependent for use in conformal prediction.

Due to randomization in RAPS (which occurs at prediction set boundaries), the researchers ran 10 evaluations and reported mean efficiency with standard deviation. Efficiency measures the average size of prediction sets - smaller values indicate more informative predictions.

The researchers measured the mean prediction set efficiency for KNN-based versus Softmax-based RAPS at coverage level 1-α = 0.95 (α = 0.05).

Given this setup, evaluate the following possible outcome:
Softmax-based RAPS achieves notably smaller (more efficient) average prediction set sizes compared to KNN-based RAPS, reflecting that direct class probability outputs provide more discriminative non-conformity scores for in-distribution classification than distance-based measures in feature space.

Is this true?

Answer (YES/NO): NO